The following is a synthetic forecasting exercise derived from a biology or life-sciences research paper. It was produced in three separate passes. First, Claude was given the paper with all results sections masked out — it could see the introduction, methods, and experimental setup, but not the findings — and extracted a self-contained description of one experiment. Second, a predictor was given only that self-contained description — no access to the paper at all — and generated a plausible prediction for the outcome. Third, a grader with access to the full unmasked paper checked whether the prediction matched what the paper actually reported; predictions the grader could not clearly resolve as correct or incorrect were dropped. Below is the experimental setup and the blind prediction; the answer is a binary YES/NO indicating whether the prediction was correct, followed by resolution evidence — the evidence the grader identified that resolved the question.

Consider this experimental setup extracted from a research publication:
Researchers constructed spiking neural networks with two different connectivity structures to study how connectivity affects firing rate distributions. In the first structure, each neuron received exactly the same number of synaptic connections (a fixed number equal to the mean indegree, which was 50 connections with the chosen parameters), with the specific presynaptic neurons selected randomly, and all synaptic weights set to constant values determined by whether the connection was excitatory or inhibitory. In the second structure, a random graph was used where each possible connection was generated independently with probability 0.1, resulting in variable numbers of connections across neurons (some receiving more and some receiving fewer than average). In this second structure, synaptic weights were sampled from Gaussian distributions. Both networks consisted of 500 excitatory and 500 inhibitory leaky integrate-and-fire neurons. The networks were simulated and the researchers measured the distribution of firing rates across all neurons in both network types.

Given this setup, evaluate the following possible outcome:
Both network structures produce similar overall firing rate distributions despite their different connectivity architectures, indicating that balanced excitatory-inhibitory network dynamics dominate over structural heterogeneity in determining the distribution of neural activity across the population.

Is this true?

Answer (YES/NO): NO